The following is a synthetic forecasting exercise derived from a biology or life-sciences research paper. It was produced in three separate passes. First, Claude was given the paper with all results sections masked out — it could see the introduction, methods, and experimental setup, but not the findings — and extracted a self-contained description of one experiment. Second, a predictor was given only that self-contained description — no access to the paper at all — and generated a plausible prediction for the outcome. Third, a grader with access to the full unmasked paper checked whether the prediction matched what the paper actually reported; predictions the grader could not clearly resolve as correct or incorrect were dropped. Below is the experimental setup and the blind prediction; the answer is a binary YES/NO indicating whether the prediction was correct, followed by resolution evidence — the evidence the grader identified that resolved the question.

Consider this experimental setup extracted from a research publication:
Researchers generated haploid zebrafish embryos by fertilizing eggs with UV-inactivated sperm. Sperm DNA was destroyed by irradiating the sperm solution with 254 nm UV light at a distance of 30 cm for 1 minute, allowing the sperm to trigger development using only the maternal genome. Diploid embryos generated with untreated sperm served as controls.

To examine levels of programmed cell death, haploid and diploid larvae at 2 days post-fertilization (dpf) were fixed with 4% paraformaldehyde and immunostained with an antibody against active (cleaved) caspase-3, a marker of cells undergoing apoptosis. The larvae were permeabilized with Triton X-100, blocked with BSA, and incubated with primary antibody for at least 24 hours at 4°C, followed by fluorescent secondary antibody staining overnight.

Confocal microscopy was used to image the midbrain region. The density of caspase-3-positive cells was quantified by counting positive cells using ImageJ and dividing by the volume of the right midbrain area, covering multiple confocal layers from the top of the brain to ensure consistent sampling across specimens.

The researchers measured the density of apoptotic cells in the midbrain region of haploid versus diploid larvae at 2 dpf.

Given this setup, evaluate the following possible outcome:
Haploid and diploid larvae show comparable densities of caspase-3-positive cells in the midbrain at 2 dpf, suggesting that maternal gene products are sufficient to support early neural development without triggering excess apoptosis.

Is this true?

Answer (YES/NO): NO